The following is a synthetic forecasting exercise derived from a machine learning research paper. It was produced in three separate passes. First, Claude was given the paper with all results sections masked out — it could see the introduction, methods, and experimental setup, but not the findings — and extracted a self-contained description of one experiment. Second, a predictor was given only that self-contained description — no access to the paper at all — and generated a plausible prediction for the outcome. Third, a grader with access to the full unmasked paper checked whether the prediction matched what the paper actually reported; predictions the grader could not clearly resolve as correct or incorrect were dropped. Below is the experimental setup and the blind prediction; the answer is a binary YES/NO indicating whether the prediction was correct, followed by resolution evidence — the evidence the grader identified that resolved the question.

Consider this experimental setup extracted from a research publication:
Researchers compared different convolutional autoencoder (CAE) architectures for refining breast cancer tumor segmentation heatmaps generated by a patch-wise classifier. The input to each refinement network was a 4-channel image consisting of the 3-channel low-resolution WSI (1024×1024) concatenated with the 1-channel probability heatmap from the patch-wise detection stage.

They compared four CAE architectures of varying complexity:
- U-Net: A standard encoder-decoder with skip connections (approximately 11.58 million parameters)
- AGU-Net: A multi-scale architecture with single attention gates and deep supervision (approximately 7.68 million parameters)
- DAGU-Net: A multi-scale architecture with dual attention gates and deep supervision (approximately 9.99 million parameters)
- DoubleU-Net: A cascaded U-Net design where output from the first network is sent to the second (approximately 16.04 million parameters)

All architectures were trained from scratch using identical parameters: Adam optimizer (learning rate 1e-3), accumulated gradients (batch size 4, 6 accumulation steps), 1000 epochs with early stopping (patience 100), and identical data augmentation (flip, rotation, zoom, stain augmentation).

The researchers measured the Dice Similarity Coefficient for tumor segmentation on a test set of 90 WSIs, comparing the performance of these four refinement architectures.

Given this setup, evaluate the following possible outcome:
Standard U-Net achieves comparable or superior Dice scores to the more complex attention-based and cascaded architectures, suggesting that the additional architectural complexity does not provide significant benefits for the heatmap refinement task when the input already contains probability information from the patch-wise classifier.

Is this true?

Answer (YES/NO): YES